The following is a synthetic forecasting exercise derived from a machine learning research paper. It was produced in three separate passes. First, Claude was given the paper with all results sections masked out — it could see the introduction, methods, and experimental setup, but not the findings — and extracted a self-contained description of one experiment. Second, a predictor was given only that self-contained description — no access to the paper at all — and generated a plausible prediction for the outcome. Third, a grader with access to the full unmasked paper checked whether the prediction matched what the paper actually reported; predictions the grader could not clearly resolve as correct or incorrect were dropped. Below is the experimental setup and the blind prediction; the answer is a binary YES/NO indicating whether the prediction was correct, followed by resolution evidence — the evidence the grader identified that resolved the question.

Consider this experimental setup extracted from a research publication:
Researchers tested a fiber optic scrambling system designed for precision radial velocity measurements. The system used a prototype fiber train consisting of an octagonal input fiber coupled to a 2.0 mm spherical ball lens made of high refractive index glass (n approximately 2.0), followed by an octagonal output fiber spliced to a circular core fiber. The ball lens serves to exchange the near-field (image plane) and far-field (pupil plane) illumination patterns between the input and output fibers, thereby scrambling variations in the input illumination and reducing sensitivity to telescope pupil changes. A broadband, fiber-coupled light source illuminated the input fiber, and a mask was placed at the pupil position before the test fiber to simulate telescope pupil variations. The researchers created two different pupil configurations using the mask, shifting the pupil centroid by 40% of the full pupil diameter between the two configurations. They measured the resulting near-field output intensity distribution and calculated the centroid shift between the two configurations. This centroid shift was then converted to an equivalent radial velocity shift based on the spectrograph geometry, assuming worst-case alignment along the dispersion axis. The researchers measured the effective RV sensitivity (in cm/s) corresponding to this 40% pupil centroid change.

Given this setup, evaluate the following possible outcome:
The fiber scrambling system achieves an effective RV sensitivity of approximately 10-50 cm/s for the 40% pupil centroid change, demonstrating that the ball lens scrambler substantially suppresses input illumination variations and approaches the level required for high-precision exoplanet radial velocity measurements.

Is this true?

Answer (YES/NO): NO